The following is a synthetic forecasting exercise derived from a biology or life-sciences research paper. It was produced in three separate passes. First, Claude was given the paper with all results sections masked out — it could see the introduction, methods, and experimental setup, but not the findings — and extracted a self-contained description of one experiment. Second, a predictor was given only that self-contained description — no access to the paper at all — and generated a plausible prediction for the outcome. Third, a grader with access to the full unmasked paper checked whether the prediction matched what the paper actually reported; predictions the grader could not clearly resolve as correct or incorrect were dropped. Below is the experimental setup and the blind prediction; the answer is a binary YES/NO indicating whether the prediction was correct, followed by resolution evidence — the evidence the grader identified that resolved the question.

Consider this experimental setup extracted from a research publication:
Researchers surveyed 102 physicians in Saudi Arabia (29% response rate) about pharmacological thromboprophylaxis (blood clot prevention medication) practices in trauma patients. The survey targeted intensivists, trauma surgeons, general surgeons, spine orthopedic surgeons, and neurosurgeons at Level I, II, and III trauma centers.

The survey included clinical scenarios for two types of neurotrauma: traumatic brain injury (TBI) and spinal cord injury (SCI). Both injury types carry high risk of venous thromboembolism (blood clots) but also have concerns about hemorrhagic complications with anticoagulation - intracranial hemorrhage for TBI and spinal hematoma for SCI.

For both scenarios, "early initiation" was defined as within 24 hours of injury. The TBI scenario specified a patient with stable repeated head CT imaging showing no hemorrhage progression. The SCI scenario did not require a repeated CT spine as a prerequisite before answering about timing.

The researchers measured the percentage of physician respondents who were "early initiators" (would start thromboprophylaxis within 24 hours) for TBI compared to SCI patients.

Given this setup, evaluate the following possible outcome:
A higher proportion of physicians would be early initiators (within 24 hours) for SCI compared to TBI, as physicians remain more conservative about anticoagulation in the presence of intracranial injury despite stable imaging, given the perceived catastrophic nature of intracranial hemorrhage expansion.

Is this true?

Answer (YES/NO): NO